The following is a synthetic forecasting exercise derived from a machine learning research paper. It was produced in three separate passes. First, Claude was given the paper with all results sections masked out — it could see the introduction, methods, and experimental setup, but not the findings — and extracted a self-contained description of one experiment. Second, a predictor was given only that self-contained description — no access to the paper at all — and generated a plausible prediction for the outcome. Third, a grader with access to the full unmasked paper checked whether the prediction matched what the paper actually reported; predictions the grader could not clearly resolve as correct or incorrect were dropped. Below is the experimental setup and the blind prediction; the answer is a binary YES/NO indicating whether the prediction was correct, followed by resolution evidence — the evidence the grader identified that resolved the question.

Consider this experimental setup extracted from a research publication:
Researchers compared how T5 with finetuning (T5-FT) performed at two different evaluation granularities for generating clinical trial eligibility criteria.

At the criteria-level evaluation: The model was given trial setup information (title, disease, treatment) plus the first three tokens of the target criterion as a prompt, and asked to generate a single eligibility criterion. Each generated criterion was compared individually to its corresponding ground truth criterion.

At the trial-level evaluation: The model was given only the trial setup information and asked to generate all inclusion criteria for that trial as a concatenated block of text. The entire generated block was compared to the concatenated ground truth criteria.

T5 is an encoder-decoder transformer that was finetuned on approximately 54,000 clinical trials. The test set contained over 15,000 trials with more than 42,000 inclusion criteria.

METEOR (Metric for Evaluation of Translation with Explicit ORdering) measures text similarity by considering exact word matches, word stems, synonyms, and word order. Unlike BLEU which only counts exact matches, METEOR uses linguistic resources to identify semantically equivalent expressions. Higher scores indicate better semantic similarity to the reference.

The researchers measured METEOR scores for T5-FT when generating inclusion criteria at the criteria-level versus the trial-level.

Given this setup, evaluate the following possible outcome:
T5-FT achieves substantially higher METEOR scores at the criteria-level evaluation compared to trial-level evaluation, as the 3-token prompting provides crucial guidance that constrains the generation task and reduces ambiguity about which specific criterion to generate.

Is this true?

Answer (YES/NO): NO